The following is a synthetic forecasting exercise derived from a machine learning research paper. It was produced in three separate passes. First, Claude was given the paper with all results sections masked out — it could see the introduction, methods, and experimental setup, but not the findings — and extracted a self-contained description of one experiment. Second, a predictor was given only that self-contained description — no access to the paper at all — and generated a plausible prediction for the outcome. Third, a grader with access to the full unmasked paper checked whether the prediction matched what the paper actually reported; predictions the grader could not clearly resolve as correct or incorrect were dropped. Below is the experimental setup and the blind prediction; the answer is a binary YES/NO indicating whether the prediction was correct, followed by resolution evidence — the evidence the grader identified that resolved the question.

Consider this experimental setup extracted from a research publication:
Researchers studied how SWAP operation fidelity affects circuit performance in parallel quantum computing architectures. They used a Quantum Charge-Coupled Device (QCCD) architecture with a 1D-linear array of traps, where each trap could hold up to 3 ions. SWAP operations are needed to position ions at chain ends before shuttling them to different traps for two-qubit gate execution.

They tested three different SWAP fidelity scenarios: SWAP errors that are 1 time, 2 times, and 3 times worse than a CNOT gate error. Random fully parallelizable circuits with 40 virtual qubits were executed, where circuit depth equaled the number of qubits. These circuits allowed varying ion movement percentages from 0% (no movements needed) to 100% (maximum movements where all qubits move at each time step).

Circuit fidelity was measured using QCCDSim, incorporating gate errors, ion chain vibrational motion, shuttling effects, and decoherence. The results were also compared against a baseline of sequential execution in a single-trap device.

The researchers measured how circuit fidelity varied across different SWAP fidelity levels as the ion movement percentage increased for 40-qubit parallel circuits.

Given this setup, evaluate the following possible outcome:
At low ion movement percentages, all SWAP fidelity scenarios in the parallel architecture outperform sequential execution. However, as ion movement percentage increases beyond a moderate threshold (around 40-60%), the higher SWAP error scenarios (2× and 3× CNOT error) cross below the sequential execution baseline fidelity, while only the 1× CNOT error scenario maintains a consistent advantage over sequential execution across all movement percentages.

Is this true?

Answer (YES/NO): NO